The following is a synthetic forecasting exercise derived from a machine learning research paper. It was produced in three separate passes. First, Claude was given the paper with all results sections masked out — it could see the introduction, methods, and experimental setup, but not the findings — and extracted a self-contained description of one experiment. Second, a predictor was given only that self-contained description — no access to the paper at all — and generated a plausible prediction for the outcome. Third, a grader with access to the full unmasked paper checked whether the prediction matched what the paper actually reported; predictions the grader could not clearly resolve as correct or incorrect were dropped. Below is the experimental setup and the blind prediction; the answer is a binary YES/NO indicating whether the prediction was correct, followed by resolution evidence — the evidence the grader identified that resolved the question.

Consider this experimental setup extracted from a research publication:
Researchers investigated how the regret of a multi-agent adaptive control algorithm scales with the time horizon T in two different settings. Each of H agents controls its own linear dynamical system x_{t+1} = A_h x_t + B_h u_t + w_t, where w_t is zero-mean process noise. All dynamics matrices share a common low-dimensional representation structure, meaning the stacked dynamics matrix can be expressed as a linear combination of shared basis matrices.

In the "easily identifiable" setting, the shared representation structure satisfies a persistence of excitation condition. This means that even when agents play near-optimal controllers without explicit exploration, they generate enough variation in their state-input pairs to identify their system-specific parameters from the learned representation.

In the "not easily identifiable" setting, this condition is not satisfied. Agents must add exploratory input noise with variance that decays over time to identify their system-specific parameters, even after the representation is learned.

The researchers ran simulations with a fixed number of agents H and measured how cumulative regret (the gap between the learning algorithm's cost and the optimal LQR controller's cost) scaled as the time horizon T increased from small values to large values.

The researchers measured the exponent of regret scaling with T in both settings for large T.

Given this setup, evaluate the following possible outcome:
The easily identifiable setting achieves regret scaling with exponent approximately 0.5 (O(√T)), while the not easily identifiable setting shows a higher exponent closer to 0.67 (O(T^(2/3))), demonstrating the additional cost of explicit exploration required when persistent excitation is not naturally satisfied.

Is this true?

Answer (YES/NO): NO